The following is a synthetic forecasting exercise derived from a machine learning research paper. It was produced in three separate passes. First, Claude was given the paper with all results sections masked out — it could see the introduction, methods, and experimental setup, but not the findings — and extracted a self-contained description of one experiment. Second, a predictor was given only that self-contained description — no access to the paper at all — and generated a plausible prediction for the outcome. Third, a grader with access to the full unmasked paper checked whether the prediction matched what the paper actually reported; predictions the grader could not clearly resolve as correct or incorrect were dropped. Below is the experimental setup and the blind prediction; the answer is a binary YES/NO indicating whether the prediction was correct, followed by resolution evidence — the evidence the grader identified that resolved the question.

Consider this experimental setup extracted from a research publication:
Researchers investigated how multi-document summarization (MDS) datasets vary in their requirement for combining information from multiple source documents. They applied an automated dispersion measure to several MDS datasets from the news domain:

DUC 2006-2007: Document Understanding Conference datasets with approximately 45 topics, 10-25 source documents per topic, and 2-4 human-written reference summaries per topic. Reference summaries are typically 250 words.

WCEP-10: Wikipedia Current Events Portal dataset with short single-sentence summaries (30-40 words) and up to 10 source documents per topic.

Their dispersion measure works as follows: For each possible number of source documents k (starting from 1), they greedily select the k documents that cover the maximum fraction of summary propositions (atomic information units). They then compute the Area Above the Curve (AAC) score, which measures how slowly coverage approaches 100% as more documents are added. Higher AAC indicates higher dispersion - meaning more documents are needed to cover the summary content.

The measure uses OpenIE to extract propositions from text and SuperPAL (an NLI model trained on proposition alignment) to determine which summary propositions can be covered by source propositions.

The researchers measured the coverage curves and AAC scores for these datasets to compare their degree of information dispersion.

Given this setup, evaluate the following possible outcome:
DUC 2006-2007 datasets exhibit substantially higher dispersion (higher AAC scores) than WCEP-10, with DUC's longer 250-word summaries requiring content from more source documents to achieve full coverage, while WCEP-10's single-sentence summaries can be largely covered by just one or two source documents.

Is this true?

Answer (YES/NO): YES